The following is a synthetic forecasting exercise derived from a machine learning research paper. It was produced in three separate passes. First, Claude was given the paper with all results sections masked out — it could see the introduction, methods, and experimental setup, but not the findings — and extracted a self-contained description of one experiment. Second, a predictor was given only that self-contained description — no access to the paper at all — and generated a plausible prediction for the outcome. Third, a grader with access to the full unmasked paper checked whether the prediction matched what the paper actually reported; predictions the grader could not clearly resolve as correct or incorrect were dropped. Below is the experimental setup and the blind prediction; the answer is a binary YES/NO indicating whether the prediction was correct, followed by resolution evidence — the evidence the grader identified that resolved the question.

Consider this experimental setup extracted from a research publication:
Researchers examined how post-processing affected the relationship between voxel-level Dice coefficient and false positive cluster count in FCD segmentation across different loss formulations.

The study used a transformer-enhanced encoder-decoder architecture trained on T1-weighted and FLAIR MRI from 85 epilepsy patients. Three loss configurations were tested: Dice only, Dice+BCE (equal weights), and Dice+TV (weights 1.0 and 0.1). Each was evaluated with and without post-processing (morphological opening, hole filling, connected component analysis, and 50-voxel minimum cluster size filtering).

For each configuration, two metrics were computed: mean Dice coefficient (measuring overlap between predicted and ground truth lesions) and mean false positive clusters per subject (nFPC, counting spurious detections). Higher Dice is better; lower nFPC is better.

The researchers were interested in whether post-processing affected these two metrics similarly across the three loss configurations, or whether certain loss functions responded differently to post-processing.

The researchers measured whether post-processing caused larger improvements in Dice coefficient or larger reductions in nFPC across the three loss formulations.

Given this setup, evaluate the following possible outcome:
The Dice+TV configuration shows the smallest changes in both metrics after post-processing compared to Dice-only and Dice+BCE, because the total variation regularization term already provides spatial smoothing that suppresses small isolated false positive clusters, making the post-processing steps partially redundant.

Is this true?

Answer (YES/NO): NO